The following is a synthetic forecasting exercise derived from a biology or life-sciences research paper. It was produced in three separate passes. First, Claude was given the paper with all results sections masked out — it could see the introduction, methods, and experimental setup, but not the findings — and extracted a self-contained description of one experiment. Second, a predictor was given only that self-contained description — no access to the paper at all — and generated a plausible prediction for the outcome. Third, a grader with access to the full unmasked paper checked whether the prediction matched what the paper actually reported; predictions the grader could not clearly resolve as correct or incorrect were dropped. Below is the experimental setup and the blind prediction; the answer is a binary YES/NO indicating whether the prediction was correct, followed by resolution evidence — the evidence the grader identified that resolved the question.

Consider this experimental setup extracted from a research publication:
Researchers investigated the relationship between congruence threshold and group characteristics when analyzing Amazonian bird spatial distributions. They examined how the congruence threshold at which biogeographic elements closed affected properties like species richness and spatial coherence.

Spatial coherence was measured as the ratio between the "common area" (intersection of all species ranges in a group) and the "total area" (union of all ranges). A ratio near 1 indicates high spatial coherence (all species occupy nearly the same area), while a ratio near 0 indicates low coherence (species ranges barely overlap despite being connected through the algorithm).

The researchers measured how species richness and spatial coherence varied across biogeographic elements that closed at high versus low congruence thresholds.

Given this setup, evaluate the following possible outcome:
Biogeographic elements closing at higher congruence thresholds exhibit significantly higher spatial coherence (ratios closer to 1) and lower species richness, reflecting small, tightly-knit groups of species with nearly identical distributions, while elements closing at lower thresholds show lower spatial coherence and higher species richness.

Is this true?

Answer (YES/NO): YES